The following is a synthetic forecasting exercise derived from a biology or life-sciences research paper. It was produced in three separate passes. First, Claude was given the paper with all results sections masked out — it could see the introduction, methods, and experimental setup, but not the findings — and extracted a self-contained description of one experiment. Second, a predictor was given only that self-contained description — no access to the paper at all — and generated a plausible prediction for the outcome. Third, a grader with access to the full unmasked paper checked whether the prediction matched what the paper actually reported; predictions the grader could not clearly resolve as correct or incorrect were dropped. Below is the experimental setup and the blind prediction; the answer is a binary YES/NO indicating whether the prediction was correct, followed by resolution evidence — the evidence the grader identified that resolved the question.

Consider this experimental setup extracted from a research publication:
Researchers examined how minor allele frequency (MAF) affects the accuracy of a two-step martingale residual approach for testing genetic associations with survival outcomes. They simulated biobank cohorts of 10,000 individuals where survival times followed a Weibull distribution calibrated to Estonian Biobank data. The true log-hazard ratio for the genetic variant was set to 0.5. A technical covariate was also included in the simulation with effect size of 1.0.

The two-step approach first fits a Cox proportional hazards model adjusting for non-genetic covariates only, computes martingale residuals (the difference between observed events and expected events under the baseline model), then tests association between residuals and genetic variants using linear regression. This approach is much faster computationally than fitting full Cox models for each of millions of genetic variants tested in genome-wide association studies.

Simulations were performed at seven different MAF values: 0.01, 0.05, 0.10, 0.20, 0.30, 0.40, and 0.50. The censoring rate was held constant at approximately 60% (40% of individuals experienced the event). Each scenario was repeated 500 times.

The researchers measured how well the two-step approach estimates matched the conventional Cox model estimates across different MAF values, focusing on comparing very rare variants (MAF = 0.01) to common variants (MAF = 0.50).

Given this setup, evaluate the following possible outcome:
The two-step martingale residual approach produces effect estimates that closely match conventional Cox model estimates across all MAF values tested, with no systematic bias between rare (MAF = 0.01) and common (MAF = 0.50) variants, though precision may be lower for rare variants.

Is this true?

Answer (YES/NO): YES